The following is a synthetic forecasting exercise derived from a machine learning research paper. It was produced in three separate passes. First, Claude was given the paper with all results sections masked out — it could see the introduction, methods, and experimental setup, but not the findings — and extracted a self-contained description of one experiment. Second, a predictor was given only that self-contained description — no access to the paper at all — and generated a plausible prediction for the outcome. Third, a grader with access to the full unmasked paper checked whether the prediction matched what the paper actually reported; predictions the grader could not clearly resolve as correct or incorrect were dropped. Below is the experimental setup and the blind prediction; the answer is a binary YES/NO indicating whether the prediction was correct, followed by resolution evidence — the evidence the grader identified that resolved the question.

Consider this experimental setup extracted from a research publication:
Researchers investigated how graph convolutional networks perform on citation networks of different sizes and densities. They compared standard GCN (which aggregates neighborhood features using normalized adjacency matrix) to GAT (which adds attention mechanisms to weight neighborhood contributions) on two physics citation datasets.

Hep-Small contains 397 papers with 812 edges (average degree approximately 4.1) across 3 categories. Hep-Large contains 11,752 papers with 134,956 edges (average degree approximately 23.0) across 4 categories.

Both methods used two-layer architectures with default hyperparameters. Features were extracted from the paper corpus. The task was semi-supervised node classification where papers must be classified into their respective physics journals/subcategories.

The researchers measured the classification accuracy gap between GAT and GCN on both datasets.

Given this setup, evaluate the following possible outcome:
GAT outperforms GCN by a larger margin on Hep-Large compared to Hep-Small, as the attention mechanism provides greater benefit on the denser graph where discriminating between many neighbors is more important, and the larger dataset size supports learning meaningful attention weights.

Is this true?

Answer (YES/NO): NO